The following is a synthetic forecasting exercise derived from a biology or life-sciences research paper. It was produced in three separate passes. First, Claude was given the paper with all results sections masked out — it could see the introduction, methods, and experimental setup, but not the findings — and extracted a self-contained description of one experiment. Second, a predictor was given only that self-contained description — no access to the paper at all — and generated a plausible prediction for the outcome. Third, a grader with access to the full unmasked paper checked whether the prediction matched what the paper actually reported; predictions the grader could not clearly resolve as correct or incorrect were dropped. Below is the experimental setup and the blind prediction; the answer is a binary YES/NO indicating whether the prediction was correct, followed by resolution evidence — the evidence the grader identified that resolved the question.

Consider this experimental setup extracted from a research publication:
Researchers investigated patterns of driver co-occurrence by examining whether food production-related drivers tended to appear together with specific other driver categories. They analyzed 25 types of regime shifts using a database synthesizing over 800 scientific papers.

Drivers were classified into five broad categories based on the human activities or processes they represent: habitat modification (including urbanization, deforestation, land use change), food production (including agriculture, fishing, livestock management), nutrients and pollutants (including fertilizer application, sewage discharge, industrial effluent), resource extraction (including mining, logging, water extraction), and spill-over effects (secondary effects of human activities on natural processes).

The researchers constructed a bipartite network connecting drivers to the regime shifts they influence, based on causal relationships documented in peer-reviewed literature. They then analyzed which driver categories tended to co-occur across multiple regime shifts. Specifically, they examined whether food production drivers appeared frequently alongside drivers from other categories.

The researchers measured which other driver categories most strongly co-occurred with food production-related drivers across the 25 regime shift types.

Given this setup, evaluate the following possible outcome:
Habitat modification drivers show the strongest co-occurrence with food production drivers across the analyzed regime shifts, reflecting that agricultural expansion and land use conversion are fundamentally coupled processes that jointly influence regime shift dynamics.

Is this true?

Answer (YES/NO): YES